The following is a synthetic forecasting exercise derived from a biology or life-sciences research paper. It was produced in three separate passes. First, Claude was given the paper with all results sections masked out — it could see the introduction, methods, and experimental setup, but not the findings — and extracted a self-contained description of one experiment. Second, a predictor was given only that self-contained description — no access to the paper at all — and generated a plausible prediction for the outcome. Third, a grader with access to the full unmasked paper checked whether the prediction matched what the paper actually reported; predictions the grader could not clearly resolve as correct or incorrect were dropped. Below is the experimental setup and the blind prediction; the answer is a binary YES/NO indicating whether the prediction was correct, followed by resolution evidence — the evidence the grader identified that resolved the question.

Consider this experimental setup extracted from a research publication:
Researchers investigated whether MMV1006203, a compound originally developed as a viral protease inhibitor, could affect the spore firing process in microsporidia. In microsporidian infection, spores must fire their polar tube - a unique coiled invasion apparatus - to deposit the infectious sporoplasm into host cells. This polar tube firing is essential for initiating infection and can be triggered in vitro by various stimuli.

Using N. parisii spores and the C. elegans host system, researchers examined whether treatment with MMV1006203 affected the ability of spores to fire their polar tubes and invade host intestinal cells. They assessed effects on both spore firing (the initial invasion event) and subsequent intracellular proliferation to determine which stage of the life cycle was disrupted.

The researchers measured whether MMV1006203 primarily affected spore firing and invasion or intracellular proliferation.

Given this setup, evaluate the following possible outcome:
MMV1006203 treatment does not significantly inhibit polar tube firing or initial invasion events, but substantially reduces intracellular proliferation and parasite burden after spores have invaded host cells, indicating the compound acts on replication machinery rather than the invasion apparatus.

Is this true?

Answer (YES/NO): NO